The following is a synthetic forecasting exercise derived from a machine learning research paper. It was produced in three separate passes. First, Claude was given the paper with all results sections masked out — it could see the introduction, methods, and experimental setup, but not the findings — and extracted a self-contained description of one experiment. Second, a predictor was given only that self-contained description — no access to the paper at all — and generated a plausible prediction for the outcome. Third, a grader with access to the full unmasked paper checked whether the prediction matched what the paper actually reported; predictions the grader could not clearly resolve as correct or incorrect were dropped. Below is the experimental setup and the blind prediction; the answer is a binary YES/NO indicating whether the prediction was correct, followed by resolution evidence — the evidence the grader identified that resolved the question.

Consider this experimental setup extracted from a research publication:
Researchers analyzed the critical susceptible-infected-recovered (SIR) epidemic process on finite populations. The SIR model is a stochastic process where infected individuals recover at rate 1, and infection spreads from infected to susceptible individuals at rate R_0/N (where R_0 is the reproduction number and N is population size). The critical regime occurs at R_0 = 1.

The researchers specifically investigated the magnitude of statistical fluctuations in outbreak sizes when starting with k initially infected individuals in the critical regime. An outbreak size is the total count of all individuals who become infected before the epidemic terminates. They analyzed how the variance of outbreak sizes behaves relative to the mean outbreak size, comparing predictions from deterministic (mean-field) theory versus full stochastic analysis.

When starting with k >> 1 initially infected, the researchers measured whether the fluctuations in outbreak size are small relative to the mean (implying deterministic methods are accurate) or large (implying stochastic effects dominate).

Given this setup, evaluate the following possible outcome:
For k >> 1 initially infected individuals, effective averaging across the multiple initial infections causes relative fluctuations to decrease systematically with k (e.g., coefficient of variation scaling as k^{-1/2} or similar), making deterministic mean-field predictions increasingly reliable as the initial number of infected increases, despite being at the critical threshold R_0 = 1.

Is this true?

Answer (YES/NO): YES